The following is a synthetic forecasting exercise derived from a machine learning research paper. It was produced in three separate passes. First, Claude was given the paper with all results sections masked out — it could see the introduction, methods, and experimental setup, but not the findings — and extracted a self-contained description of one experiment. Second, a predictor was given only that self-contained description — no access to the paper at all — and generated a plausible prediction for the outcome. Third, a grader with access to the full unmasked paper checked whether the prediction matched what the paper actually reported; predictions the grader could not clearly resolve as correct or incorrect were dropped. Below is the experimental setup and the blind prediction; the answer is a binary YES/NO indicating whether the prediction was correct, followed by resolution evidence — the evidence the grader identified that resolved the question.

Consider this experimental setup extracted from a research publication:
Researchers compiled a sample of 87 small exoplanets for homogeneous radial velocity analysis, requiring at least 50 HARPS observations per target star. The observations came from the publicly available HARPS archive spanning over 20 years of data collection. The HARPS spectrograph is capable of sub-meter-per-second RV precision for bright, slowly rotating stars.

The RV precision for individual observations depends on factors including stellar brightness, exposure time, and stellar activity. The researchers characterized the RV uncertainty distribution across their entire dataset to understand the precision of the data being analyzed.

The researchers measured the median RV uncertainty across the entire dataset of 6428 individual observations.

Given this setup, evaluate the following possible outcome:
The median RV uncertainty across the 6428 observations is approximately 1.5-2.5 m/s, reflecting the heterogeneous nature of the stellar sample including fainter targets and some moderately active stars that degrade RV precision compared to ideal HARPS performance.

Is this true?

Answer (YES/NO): YES